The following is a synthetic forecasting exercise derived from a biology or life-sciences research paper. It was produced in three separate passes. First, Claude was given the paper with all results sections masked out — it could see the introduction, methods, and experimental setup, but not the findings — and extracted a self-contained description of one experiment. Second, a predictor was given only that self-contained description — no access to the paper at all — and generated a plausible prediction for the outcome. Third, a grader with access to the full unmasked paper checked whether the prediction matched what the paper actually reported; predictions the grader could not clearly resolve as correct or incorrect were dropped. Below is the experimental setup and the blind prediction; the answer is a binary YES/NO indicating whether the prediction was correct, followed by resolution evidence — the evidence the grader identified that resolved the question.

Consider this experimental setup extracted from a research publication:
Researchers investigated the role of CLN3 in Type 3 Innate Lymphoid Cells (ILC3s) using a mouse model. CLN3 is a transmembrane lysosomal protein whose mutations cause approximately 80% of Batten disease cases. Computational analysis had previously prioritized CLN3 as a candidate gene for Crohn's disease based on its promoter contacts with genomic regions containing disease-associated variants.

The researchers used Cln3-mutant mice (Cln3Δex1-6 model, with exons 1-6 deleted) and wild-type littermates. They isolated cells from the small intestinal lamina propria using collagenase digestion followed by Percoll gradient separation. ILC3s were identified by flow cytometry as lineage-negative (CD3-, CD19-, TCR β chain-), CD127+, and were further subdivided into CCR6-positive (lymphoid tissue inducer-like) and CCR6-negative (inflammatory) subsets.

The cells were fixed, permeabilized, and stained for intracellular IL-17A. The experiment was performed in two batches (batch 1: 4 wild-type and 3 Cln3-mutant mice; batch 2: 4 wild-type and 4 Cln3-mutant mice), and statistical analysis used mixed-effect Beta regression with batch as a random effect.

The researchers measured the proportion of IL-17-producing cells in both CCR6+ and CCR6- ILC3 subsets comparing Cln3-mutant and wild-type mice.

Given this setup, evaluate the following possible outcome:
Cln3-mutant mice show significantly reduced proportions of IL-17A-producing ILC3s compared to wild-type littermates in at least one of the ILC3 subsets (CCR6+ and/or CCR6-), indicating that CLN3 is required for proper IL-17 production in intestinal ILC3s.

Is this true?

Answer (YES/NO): NO